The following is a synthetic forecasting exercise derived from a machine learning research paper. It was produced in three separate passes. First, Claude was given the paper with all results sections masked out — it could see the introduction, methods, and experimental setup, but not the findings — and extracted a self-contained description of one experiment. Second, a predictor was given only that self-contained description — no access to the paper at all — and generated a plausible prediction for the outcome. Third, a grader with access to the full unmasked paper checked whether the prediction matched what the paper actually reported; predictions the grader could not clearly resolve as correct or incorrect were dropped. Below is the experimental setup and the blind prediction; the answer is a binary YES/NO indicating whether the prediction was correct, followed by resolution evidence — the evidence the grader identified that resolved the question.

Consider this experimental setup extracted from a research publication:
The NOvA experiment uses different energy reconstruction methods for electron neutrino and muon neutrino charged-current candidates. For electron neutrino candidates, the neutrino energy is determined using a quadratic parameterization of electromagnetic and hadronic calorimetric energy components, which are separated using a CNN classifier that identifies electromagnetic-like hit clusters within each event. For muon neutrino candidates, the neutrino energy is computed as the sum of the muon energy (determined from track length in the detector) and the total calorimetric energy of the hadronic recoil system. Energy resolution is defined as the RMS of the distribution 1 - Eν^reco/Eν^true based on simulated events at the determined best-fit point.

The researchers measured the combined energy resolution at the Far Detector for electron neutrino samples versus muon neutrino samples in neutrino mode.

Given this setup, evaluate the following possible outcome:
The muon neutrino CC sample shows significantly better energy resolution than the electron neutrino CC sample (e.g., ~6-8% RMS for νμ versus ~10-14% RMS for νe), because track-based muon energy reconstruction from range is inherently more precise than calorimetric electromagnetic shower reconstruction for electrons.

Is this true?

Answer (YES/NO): NO